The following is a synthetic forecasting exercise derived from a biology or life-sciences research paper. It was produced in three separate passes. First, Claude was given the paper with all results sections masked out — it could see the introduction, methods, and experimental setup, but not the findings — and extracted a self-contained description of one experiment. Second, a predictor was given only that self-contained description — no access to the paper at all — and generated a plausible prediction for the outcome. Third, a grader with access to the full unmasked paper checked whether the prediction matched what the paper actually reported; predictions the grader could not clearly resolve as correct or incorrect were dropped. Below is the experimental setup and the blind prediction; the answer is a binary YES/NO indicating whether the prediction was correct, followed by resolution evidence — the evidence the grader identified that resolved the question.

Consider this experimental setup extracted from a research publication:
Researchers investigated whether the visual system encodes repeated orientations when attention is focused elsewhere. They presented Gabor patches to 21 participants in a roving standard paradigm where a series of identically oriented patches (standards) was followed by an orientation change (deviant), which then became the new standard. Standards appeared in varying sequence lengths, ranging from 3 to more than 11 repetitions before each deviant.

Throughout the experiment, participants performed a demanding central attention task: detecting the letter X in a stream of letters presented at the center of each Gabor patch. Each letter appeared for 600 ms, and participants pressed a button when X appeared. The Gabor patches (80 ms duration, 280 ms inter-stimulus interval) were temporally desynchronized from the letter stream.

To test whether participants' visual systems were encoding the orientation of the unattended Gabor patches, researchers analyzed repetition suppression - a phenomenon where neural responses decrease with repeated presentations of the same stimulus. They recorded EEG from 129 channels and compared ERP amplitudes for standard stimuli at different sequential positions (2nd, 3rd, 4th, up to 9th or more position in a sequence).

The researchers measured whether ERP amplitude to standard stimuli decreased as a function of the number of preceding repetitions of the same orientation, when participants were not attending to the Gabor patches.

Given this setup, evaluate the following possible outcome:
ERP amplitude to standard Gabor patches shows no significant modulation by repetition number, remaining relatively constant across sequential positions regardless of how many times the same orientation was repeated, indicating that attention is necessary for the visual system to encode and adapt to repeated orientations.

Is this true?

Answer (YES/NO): NO